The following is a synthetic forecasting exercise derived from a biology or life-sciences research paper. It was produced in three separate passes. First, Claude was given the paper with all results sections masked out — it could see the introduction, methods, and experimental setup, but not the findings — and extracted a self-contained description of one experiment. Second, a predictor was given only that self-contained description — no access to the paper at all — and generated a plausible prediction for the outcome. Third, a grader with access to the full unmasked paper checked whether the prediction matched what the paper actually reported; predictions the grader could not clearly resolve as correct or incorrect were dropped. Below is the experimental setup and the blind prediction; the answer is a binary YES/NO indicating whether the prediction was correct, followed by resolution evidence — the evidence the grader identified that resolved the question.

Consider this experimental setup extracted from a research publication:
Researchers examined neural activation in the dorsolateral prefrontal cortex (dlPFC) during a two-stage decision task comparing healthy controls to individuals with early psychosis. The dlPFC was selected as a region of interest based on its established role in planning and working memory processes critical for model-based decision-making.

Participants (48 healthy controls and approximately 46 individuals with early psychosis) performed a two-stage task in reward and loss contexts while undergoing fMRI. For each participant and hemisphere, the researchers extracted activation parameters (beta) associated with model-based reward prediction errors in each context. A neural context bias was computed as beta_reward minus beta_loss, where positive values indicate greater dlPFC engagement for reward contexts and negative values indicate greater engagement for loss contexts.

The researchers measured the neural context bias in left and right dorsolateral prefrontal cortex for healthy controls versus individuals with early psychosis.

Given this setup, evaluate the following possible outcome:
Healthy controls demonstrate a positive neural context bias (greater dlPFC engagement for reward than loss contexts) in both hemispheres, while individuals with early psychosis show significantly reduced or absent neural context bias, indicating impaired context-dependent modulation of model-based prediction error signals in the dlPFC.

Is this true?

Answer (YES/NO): YES